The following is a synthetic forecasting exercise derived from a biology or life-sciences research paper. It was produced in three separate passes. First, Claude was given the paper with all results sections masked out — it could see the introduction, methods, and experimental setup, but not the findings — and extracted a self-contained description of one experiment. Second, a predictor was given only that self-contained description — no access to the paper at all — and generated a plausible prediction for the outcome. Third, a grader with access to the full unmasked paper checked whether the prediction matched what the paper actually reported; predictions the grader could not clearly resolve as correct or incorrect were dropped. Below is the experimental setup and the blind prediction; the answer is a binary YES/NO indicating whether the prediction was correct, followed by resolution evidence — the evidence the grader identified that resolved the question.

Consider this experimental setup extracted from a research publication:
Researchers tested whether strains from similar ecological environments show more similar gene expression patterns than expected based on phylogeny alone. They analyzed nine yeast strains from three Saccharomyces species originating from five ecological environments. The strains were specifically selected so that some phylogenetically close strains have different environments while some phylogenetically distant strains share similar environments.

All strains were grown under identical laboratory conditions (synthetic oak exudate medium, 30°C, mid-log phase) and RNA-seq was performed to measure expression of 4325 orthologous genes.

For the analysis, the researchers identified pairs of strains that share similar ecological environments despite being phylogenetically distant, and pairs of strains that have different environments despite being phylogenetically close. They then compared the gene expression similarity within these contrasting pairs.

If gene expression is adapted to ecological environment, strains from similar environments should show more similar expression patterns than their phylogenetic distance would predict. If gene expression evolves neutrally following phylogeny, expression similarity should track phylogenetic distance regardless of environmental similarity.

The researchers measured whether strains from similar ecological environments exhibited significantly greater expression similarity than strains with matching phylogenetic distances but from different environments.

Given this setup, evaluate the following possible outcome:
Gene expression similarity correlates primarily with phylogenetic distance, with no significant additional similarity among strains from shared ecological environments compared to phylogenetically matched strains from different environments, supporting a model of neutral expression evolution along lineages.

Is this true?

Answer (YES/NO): YES